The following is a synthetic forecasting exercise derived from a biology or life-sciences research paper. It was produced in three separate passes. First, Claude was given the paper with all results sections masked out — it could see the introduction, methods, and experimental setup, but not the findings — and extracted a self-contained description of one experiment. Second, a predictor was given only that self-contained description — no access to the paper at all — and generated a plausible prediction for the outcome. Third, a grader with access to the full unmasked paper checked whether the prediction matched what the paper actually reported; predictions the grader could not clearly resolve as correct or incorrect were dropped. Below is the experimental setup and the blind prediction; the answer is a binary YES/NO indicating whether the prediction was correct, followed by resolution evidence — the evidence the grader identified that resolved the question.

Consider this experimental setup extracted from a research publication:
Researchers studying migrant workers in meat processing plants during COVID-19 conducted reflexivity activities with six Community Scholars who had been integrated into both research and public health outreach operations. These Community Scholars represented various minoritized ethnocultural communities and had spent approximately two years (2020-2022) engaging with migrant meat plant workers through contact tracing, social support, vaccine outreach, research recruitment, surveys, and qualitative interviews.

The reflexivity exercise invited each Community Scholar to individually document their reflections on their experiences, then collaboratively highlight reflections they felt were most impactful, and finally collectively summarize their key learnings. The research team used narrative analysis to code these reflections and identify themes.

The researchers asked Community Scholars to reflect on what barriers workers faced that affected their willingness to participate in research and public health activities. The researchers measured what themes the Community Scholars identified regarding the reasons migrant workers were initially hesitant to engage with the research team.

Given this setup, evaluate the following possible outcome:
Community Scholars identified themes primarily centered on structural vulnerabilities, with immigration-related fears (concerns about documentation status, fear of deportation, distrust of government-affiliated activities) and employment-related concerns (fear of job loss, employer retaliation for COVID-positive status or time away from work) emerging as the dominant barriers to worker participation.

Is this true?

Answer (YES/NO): NO